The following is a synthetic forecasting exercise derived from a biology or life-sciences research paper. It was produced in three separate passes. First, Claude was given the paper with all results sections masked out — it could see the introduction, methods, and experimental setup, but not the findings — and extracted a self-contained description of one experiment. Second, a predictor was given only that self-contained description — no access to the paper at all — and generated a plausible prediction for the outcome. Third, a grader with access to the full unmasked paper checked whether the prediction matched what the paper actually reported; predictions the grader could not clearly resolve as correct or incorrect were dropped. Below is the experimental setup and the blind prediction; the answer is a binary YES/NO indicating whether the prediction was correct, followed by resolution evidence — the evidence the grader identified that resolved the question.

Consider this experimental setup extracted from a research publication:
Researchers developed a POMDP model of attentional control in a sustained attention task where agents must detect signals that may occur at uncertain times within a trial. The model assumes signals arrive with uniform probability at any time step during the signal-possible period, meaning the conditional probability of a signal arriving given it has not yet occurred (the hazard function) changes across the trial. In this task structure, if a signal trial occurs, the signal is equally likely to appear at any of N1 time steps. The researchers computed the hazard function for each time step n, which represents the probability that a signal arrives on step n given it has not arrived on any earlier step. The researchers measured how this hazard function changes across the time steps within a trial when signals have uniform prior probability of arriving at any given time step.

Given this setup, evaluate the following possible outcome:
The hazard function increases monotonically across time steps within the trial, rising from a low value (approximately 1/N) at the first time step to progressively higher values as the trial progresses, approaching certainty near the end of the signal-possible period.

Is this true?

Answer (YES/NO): YES